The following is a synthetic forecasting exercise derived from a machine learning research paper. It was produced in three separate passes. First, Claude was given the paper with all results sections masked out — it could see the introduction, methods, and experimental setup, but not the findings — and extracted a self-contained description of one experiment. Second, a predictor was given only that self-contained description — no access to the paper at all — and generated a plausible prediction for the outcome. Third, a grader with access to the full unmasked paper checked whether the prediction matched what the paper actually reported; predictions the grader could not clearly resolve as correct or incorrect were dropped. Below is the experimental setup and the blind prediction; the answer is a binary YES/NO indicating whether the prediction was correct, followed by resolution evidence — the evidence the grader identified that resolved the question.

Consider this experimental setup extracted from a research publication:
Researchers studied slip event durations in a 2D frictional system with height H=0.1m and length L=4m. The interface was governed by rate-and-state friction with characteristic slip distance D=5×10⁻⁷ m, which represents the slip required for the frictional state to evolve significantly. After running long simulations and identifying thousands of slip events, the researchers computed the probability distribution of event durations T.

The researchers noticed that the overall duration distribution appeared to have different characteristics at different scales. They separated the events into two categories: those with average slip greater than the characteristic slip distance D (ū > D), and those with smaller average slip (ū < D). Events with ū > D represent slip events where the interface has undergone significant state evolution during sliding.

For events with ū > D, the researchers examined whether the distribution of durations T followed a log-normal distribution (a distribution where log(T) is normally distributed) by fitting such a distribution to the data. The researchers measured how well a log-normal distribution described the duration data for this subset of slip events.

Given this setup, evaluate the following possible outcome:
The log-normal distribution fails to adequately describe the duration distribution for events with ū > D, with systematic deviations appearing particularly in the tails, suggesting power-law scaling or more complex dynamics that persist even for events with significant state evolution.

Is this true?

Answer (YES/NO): NO